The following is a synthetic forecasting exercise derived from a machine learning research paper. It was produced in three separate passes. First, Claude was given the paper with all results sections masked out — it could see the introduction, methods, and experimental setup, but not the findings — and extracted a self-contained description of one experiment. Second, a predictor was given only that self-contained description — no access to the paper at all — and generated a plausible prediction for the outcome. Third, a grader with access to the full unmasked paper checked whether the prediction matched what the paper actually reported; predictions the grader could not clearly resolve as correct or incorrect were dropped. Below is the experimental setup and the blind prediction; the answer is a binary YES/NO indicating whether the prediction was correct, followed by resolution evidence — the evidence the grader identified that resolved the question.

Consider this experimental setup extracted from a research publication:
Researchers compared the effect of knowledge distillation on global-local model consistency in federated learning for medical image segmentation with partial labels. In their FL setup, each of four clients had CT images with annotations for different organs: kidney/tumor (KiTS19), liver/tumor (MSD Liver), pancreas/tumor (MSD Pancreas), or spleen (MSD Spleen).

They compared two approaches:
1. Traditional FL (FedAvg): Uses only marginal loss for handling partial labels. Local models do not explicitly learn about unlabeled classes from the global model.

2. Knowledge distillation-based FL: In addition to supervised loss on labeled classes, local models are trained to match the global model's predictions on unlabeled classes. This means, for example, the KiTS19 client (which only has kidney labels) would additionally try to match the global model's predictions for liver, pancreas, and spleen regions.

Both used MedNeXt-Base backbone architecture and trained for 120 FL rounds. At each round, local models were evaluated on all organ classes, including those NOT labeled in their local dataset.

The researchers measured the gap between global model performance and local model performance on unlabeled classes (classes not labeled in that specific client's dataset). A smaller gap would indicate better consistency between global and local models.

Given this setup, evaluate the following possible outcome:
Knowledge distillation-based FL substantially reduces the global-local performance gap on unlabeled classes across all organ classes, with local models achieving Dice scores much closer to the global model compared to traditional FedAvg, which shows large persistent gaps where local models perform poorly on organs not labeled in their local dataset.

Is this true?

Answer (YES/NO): YES